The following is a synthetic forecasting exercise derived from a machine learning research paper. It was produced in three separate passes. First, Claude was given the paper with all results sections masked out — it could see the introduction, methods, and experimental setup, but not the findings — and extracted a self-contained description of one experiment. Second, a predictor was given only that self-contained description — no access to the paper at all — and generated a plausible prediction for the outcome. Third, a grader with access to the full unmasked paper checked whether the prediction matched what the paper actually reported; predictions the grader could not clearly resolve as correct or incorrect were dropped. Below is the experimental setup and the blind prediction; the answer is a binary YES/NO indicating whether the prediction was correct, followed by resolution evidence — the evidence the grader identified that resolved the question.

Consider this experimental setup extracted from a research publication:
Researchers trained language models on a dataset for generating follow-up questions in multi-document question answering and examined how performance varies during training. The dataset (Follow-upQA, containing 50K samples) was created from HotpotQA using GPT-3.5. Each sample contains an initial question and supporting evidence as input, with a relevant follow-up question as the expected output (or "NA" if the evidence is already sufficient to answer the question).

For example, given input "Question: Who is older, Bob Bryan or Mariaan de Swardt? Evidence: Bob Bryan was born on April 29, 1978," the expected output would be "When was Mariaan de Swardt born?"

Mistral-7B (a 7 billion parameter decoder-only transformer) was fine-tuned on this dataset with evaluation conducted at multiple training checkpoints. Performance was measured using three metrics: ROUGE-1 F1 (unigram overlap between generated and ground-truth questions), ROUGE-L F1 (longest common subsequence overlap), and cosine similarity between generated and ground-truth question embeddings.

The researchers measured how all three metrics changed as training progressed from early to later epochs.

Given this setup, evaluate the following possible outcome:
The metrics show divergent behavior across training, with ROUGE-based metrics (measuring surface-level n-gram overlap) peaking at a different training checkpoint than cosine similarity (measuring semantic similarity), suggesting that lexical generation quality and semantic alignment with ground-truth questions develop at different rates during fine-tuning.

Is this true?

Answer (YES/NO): NO